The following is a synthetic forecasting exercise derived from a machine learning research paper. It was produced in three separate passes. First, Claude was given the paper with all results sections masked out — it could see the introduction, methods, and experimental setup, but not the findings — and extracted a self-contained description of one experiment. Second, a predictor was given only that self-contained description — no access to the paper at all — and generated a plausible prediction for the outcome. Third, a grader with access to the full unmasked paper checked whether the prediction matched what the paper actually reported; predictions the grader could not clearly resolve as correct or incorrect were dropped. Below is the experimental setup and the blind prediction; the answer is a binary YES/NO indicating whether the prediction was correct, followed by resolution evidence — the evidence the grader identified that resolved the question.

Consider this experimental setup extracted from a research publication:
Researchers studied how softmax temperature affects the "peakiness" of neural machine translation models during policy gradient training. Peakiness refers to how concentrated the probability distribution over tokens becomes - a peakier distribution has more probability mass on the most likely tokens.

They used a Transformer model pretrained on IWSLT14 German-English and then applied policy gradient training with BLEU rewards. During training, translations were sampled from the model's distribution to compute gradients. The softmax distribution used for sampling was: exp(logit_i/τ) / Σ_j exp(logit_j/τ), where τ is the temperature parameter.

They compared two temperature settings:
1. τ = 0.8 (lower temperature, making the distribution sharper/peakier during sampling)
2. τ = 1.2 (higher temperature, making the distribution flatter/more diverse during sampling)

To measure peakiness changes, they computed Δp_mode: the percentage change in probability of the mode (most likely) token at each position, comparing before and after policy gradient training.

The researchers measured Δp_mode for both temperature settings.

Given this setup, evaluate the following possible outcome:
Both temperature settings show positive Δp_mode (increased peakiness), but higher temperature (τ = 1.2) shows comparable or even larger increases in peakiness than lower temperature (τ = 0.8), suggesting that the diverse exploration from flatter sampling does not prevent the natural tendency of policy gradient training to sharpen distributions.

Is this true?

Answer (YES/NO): NO